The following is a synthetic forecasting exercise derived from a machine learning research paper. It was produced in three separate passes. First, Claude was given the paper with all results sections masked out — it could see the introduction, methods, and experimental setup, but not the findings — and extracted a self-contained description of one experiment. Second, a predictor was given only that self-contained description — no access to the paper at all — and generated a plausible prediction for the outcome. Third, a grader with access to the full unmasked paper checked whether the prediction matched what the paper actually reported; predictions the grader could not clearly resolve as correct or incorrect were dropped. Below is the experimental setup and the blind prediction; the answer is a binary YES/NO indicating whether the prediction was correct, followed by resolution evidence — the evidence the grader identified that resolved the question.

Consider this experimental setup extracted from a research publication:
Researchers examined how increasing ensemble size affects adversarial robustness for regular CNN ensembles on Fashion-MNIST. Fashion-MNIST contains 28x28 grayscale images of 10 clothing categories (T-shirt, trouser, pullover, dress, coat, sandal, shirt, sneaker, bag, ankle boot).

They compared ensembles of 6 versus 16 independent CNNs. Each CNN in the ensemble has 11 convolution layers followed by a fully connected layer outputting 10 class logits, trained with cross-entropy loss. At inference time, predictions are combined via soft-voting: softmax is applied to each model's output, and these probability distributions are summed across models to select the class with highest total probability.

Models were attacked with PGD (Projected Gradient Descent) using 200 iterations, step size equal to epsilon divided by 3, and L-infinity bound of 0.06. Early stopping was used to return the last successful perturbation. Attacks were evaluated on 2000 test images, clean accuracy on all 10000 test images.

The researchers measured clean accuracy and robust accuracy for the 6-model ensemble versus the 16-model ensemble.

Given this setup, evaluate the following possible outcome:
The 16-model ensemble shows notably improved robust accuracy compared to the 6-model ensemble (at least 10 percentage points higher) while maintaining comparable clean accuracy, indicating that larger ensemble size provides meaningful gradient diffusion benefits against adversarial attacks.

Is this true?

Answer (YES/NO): NO